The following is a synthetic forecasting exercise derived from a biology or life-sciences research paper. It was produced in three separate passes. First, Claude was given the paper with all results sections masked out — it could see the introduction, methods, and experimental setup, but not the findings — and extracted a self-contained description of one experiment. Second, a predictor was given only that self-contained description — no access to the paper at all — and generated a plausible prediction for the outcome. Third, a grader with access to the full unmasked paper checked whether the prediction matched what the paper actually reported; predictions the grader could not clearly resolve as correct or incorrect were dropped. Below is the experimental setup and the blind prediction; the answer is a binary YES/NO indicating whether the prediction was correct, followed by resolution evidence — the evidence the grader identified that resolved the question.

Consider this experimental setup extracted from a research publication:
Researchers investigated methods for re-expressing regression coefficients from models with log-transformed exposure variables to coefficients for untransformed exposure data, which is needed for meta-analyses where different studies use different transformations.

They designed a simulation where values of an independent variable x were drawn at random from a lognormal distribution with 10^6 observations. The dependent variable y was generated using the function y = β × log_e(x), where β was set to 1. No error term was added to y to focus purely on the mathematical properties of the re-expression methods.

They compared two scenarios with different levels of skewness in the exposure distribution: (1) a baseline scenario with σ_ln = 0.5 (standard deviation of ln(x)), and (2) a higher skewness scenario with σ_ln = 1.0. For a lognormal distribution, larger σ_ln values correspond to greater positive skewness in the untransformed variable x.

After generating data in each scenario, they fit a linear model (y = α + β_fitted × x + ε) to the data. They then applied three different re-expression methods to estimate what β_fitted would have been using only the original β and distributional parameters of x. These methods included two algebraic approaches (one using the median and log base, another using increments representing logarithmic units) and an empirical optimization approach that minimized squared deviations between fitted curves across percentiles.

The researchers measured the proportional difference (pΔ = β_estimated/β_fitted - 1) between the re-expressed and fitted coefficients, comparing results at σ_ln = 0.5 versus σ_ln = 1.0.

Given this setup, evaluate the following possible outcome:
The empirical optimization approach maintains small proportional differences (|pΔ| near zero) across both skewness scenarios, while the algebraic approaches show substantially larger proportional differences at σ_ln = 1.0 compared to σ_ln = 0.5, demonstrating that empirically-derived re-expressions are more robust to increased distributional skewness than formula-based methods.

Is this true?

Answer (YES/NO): NO